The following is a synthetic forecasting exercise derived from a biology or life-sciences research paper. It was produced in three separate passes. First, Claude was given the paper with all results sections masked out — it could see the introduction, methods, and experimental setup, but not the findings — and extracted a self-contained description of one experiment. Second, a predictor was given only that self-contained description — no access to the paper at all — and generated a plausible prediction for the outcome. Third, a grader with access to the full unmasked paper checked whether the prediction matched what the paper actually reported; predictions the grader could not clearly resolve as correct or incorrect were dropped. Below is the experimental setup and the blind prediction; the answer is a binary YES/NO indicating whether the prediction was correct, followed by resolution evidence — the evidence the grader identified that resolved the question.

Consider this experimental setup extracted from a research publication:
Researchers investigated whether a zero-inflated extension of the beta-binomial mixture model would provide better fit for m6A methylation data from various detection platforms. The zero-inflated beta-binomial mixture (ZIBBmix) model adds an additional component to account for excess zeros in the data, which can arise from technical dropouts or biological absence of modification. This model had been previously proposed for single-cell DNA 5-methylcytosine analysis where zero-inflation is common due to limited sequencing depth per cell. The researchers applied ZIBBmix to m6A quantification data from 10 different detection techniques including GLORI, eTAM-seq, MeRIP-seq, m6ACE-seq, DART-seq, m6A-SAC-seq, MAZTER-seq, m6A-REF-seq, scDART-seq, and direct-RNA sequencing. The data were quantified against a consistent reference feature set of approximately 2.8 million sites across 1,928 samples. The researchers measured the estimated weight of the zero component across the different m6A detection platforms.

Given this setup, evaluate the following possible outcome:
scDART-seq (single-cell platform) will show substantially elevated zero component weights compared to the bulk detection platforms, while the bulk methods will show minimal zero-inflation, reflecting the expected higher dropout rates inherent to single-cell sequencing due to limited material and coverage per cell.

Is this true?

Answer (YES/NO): NO